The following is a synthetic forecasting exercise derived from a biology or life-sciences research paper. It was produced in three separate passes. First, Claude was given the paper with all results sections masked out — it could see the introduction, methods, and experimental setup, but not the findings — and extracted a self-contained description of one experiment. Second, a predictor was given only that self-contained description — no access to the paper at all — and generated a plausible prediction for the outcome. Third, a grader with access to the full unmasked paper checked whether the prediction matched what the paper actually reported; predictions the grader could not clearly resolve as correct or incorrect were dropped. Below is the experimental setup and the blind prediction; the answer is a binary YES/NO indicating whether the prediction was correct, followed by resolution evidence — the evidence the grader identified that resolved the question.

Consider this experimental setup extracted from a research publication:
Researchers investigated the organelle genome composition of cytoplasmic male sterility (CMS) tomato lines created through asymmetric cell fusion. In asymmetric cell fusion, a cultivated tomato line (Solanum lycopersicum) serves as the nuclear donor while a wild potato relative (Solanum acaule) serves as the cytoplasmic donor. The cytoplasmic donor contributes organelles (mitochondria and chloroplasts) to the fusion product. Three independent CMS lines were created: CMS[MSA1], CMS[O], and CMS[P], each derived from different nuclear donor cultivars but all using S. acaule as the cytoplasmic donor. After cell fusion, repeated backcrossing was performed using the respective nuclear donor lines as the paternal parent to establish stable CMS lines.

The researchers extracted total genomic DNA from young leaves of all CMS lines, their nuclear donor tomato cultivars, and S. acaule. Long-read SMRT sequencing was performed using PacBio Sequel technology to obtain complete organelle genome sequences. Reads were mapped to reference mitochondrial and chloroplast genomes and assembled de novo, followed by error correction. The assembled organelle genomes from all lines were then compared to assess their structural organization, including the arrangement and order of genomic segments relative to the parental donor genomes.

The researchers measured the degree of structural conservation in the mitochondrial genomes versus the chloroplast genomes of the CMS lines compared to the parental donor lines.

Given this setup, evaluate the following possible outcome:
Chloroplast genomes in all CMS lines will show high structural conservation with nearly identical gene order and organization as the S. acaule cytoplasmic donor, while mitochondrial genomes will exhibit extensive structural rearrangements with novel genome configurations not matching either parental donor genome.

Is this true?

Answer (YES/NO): NO